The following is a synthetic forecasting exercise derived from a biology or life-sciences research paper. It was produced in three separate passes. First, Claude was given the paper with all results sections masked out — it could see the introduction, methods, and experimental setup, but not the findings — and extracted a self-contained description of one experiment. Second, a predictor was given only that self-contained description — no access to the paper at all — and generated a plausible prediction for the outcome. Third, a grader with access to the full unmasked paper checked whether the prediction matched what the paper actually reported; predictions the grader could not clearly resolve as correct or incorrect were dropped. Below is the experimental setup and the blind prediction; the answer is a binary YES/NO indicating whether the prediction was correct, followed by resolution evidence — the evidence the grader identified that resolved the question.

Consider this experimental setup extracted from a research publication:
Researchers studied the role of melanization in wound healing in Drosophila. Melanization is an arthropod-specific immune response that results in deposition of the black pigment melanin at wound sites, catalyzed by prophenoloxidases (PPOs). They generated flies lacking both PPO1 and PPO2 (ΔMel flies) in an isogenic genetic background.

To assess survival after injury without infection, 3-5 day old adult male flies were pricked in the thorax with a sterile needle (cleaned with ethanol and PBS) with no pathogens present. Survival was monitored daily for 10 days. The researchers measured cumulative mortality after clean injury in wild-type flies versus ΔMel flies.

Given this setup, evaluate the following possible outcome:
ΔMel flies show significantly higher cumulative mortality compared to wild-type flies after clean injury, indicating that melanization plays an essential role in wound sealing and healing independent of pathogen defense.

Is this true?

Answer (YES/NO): YES